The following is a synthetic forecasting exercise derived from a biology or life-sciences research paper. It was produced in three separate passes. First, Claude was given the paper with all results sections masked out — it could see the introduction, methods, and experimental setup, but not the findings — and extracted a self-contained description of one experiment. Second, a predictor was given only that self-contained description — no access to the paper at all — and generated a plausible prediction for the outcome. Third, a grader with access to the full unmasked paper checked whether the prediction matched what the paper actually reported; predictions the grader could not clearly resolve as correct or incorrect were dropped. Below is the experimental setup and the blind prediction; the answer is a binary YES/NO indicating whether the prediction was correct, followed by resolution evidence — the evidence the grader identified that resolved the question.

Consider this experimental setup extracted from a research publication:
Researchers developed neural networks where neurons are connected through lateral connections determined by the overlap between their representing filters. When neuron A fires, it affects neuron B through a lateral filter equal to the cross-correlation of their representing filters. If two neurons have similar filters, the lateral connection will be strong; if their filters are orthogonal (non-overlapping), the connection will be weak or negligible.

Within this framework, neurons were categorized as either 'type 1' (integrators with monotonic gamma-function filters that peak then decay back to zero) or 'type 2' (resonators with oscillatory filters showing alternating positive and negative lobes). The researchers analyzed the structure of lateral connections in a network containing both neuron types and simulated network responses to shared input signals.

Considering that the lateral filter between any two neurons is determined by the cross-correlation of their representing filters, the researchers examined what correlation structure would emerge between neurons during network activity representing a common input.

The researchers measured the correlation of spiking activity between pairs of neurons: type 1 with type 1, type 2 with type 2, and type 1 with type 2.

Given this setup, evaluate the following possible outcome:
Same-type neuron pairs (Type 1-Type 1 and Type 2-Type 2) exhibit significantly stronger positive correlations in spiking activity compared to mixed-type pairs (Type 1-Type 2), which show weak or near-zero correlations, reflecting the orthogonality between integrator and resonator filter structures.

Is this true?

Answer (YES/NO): NO